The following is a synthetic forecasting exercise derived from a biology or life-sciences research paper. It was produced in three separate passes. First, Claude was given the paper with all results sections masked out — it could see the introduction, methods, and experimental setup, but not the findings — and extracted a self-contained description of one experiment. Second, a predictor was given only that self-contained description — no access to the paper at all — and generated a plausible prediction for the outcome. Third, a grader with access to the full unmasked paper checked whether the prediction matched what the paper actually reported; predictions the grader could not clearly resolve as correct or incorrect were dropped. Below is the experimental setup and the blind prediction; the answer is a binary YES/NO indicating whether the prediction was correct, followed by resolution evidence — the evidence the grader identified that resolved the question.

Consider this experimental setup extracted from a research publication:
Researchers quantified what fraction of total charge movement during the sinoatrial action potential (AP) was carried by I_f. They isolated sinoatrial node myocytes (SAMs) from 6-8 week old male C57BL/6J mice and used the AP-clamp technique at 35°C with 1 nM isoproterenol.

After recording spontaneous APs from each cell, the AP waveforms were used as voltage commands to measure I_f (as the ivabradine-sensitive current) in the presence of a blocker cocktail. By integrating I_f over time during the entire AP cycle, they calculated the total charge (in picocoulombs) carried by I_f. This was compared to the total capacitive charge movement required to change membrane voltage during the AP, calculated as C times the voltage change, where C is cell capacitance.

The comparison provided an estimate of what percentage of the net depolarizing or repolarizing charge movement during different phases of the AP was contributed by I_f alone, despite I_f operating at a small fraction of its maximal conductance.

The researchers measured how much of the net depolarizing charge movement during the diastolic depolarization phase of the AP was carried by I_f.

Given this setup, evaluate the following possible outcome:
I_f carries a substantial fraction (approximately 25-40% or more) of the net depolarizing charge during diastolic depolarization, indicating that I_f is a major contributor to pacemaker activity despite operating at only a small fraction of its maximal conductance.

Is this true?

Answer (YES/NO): YES